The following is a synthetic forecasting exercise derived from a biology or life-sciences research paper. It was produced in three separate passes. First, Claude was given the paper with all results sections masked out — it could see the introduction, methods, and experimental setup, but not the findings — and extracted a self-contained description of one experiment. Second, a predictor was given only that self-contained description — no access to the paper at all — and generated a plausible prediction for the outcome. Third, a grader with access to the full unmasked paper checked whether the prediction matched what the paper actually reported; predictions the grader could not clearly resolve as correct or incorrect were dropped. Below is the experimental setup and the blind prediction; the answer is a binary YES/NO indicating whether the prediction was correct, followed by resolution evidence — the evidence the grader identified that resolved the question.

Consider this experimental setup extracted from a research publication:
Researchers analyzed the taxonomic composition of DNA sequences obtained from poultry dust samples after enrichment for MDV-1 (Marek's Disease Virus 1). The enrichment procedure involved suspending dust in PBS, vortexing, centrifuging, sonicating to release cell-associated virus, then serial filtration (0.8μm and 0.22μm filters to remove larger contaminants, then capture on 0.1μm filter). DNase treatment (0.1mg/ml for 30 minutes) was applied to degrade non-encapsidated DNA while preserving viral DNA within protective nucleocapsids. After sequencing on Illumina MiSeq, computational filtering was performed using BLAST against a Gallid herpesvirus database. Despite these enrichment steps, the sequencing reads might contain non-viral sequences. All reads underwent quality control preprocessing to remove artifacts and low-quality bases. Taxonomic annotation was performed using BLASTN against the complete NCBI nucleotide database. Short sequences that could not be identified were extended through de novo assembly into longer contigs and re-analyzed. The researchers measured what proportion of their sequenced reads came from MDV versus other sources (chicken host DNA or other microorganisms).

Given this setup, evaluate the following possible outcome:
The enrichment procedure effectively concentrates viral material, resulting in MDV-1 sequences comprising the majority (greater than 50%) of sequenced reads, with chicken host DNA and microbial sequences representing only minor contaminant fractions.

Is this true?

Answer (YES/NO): NO